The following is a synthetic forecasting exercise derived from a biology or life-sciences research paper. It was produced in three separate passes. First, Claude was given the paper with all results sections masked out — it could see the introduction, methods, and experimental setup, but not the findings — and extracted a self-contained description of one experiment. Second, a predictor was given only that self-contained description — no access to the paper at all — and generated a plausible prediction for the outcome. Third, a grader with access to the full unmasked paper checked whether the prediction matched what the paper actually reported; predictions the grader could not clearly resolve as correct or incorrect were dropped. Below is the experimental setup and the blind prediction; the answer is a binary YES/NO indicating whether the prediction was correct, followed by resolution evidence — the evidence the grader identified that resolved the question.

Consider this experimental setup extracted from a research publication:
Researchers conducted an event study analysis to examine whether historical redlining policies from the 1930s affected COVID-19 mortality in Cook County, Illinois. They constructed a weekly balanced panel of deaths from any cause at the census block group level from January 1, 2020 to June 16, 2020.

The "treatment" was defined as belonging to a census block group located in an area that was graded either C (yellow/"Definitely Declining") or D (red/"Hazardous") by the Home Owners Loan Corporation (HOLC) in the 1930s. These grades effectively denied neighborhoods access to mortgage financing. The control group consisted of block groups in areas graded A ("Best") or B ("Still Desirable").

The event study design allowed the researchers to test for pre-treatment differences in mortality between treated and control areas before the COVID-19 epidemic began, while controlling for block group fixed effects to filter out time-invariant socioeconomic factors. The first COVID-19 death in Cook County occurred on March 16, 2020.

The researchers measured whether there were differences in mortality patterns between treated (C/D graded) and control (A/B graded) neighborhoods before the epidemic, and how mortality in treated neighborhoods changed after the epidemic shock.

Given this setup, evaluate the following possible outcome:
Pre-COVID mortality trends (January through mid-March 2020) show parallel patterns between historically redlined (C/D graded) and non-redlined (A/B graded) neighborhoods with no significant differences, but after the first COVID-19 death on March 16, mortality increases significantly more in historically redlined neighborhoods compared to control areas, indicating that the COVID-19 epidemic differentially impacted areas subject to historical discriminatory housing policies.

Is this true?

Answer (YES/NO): YES